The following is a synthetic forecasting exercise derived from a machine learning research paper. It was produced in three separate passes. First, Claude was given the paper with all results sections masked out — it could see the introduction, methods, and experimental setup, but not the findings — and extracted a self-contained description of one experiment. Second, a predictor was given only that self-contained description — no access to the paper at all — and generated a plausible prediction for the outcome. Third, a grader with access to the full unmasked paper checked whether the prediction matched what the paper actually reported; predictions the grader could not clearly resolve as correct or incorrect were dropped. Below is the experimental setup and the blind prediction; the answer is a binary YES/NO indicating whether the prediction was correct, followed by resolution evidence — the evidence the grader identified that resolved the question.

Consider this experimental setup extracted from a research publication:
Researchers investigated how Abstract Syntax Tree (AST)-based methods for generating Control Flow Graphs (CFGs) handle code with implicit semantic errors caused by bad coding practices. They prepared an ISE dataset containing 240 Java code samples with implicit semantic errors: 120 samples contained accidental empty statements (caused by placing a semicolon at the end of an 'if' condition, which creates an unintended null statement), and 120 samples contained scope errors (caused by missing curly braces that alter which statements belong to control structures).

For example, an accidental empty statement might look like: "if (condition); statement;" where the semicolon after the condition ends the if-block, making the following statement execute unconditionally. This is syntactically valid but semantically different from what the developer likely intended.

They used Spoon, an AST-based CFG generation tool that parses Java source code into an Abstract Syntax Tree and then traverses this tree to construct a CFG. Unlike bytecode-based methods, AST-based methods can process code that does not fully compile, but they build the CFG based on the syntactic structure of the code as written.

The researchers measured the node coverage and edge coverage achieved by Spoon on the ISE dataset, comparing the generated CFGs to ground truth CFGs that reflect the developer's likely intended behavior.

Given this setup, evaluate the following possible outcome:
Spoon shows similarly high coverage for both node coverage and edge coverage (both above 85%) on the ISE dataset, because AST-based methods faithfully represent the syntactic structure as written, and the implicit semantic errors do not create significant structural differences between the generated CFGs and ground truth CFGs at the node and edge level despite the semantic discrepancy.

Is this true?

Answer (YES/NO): NO